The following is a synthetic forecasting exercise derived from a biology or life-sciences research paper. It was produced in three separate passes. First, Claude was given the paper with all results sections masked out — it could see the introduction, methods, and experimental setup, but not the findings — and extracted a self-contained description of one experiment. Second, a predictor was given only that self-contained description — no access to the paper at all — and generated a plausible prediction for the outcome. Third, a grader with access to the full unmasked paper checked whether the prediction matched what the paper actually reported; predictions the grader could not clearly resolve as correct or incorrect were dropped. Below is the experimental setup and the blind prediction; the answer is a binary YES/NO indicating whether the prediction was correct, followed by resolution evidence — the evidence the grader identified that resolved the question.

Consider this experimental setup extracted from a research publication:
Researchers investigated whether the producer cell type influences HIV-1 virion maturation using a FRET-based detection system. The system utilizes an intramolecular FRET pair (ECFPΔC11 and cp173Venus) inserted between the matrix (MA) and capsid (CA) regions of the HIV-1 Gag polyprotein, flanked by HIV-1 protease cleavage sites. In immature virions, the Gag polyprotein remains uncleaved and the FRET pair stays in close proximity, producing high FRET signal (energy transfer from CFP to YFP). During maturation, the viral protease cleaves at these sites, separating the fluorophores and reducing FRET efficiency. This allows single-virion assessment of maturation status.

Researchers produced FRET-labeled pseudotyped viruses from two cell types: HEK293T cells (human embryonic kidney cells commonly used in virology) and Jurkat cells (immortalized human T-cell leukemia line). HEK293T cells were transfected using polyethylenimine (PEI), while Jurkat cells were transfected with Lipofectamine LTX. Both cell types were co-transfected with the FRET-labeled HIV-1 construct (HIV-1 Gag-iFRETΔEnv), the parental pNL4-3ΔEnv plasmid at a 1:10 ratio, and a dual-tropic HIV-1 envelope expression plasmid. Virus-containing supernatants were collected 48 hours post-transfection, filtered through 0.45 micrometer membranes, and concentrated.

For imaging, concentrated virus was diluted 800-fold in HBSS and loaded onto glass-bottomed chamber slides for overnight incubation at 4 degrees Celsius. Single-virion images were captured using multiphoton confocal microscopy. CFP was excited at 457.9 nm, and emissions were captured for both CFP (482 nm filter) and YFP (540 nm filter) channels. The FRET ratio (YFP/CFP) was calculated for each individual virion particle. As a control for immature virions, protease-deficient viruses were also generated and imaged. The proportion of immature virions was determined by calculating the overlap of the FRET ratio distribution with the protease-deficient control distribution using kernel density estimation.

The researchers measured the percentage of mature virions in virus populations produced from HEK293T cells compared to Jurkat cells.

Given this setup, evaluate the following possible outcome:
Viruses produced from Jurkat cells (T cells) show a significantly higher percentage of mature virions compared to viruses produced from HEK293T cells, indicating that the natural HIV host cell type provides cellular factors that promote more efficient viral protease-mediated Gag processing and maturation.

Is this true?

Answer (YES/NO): NO